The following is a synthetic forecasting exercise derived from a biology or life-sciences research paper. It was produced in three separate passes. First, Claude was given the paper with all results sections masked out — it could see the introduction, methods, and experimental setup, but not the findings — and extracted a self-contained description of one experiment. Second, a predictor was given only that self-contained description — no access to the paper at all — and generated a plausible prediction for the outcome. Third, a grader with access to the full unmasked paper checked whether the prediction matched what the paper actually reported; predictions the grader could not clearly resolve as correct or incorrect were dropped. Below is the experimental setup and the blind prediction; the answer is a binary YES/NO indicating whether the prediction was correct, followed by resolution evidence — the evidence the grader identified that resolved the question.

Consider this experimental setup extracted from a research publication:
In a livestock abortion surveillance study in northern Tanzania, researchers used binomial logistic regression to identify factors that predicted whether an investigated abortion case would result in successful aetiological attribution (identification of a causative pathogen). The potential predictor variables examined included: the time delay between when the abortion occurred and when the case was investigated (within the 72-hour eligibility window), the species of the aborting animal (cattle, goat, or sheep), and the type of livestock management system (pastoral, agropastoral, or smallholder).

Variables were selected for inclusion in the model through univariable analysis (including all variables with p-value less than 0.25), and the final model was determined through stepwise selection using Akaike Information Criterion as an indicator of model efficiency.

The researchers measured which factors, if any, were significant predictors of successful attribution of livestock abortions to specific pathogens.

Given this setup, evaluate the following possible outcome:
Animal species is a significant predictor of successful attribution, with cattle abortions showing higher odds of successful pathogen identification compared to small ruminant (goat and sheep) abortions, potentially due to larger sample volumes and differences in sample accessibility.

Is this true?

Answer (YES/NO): NO